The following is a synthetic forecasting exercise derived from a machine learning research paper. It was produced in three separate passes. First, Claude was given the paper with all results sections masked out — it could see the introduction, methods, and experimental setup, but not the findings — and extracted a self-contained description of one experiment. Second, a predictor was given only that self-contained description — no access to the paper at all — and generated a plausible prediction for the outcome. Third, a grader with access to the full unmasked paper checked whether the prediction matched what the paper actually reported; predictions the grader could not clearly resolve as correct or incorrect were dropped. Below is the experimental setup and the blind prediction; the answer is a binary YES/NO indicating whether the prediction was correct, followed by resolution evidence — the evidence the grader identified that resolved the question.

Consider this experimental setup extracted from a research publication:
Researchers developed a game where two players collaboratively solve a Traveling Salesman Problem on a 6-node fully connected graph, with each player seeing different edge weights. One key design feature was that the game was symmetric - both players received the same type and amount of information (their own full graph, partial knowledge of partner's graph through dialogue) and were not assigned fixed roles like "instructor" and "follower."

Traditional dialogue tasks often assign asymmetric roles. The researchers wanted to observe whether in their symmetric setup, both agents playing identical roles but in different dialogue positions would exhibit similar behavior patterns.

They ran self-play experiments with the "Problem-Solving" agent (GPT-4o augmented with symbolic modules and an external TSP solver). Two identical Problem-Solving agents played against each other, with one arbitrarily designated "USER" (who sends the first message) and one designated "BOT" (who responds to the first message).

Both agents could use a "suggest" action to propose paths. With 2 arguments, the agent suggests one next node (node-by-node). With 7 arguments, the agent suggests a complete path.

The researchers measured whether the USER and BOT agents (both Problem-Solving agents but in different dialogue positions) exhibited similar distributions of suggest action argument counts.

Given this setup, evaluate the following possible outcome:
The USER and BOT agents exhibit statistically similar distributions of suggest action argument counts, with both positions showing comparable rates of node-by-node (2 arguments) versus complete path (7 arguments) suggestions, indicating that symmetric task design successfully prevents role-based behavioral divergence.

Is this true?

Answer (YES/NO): NO